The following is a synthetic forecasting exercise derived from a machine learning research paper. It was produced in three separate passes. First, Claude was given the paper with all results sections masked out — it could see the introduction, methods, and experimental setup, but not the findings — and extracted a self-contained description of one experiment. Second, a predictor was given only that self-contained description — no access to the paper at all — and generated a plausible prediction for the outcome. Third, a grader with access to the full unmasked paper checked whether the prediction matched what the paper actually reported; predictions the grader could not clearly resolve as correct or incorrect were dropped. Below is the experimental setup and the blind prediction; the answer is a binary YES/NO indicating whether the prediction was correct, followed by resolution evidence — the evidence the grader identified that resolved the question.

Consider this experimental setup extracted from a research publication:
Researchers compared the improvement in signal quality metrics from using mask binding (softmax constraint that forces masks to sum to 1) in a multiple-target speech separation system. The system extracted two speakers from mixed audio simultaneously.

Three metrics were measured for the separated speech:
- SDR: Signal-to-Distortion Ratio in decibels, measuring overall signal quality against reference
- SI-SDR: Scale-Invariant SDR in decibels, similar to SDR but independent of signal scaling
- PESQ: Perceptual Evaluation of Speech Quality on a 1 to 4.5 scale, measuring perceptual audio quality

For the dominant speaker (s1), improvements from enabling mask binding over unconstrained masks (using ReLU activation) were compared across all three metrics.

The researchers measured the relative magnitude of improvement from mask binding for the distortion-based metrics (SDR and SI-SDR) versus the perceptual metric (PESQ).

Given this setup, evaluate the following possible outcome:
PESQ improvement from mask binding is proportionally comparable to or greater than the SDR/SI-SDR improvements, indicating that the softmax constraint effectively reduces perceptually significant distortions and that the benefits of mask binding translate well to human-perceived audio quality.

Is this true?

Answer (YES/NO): NO